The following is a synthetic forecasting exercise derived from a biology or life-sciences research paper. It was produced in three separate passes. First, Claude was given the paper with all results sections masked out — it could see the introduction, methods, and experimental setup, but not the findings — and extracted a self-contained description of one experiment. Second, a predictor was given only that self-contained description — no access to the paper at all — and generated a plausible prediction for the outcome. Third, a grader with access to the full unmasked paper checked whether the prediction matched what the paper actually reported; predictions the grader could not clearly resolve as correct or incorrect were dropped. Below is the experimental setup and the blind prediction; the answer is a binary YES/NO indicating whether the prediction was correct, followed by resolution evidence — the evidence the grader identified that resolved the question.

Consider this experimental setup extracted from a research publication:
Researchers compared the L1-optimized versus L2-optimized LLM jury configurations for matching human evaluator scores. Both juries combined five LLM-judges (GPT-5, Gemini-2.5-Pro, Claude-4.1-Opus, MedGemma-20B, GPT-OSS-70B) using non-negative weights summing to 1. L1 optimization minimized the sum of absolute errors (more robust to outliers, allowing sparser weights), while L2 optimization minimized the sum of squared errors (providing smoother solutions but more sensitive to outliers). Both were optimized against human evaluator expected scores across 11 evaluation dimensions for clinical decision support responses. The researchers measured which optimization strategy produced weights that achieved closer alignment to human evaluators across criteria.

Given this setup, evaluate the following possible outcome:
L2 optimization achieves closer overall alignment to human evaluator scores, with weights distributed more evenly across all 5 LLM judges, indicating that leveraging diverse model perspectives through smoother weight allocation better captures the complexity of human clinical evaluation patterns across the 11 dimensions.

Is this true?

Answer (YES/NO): NO